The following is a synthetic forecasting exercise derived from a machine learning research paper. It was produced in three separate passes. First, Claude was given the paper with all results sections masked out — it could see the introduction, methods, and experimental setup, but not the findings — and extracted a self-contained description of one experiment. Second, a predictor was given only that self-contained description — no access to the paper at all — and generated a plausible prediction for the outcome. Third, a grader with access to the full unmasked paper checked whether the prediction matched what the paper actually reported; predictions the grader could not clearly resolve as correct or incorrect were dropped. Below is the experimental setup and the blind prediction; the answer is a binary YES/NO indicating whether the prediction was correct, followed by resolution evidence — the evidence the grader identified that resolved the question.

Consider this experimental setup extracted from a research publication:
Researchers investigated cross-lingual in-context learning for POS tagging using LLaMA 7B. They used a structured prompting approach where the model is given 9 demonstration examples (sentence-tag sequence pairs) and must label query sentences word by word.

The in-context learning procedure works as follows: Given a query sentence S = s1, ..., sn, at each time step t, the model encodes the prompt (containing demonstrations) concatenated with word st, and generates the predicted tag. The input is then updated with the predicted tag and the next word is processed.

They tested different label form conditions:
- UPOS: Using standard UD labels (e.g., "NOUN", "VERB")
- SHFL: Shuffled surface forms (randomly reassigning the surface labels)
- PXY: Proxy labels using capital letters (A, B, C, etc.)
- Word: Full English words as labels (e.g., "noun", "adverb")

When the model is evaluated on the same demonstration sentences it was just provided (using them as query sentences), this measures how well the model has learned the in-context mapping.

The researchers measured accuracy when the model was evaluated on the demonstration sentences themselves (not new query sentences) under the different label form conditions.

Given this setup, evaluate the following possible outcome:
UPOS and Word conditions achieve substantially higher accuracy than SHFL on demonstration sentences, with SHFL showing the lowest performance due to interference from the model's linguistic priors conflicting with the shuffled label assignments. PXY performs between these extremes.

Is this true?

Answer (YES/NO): NO